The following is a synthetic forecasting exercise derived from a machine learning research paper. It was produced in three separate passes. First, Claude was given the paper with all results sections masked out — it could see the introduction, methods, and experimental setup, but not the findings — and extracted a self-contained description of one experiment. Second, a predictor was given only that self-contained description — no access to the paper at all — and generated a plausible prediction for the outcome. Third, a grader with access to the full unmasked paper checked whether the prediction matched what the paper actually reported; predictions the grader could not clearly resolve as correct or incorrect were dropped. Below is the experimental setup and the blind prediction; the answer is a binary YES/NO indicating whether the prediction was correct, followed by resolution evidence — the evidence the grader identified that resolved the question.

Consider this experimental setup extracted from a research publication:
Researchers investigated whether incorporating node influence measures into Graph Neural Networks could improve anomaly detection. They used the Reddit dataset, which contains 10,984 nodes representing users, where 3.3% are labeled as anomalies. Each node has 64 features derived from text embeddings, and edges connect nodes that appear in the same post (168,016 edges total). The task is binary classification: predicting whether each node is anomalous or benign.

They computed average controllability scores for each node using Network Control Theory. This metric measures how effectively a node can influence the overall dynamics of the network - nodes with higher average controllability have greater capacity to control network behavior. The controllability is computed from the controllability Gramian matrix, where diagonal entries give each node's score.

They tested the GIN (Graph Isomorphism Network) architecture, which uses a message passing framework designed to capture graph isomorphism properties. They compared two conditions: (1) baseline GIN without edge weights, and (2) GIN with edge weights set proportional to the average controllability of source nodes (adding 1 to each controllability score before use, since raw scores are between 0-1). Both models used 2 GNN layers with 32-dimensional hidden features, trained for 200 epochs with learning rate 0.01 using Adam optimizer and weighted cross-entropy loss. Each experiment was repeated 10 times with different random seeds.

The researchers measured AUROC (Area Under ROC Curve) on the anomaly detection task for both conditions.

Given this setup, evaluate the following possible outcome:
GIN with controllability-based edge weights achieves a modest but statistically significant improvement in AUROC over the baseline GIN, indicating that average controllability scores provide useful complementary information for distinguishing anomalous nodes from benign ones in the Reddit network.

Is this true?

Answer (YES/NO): NO